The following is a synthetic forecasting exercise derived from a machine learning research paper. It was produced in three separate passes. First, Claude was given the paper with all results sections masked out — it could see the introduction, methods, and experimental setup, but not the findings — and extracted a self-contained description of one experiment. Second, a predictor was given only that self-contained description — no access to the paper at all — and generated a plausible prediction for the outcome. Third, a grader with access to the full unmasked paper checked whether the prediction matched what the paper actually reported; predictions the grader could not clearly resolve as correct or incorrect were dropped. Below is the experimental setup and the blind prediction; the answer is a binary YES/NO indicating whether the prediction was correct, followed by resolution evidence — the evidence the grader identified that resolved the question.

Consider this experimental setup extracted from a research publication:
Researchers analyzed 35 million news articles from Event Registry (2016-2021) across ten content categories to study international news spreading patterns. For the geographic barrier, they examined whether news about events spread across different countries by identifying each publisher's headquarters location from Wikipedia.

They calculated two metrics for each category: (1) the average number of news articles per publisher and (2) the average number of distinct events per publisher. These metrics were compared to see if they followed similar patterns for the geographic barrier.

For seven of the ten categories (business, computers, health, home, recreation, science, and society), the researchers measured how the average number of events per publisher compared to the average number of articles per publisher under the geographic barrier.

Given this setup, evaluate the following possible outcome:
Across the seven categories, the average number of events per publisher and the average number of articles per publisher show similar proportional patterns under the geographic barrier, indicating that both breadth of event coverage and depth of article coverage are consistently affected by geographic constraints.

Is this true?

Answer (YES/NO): NO